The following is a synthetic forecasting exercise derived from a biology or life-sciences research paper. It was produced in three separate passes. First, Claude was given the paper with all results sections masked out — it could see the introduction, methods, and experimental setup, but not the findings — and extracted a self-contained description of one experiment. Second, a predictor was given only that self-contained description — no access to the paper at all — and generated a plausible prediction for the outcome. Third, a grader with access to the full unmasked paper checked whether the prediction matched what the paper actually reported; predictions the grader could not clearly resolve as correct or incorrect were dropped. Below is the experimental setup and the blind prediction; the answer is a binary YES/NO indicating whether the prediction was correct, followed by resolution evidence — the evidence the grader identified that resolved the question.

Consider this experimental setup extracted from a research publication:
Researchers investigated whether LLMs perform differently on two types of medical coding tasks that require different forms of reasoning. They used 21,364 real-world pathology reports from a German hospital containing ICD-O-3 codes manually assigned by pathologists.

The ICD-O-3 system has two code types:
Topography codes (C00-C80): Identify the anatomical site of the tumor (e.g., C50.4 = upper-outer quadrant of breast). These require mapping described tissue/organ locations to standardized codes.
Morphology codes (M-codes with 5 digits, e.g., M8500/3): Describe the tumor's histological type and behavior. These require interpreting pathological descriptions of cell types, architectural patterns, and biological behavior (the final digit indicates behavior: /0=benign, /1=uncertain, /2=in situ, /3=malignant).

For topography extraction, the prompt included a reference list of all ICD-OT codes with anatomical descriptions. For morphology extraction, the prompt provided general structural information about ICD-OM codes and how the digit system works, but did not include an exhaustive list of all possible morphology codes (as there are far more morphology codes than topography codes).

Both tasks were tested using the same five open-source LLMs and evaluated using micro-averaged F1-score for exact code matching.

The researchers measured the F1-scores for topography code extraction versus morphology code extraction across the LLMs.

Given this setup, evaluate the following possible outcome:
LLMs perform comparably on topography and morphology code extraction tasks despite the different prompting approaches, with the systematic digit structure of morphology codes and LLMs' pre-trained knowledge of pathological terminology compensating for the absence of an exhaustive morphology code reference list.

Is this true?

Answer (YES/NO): NO